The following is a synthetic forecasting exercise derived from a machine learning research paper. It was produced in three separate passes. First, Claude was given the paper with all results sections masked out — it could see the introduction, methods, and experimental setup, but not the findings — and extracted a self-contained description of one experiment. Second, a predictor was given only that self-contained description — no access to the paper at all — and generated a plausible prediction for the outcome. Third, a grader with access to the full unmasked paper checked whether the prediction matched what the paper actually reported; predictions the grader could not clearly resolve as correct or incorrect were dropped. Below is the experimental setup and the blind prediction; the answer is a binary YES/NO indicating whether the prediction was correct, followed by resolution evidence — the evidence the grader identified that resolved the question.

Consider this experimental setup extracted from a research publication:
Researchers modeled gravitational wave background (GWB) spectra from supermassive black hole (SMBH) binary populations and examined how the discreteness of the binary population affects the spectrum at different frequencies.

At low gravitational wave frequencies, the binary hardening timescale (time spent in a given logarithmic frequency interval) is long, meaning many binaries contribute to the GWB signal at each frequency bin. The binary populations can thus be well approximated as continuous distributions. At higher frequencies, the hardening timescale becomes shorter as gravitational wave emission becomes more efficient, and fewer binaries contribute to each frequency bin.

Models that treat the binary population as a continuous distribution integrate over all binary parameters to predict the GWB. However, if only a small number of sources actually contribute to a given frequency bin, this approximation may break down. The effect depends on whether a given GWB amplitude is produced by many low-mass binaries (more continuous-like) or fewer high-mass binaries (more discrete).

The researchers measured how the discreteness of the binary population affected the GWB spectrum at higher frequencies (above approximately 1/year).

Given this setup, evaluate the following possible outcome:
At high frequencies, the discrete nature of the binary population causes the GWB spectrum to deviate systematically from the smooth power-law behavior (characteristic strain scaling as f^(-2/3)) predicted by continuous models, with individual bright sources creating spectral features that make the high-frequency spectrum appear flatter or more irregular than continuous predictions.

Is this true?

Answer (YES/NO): NO